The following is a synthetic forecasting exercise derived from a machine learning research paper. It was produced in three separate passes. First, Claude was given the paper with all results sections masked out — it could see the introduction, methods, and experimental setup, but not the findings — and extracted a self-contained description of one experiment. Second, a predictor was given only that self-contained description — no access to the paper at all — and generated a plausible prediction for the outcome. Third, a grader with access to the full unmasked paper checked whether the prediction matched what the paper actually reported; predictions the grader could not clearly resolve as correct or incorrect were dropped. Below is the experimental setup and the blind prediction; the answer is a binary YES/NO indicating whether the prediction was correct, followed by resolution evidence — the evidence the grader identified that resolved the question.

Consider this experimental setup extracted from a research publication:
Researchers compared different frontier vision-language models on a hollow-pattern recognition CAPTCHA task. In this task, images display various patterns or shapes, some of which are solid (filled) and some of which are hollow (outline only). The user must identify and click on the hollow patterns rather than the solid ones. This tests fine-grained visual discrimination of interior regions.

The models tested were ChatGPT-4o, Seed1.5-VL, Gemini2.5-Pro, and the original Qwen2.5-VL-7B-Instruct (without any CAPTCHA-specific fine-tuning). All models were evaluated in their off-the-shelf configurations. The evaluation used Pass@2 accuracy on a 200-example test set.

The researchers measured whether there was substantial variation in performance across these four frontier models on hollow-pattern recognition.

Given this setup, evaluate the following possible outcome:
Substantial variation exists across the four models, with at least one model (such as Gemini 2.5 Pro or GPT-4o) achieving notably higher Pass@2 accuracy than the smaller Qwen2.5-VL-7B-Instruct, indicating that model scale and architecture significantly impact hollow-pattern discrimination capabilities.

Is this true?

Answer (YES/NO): NO